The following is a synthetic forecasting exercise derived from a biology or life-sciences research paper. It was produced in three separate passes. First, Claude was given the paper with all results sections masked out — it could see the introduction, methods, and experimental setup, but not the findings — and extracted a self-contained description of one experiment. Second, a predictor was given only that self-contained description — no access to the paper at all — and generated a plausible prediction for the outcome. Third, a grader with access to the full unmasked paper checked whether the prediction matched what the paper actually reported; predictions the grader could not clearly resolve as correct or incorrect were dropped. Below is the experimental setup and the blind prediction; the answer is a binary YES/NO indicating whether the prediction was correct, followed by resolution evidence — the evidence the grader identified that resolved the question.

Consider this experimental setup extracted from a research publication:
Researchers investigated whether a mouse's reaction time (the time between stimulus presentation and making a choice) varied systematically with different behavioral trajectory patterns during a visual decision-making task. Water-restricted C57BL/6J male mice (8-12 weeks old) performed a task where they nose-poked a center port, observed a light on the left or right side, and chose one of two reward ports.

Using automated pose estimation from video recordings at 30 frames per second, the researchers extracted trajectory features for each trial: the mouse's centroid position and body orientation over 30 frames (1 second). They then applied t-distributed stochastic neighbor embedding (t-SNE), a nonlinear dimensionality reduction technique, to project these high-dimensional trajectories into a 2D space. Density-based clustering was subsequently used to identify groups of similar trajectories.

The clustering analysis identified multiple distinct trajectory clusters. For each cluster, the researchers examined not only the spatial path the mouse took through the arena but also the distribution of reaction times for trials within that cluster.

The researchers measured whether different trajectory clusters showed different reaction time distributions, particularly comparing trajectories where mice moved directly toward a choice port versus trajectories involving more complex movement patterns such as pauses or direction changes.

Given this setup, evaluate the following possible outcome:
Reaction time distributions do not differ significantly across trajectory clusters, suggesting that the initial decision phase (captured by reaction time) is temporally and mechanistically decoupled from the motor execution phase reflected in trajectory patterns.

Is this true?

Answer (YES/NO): NO